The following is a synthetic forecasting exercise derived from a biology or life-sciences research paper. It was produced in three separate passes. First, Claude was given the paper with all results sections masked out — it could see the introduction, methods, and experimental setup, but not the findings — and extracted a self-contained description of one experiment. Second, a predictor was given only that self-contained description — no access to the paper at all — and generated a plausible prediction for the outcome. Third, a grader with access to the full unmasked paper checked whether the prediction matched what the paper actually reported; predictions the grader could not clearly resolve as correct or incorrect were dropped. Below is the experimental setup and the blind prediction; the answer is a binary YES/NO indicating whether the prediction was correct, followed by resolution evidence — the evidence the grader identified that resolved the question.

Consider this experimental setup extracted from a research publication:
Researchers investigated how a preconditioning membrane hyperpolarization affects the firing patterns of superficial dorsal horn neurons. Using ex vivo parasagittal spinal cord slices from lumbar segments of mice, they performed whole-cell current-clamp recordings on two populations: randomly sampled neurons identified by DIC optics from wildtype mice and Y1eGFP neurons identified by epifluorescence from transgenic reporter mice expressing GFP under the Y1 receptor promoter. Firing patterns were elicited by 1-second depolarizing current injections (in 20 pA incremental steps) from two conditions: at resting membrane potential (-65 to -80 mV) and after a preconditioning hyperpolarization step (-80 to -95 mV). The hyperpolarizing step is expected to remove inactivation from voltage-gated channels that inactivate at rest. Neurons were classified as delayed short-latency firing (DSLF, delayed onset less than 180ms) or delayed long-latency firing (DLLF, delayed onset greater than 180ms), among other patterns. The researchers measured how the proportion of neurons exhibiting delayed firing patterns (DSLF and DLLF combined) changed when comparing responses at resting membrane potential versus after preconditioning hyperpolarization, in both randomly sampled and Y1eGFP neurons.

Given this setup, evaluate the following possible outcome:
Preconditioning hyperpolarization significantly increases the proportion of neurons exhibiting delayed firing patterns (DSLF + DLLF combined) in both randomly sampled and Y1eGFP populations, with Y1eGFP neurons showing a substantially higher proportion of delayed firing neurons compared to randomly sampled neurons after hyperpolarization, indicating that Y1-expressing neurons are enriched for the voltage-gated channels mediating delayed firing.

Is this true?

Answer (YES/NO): NO